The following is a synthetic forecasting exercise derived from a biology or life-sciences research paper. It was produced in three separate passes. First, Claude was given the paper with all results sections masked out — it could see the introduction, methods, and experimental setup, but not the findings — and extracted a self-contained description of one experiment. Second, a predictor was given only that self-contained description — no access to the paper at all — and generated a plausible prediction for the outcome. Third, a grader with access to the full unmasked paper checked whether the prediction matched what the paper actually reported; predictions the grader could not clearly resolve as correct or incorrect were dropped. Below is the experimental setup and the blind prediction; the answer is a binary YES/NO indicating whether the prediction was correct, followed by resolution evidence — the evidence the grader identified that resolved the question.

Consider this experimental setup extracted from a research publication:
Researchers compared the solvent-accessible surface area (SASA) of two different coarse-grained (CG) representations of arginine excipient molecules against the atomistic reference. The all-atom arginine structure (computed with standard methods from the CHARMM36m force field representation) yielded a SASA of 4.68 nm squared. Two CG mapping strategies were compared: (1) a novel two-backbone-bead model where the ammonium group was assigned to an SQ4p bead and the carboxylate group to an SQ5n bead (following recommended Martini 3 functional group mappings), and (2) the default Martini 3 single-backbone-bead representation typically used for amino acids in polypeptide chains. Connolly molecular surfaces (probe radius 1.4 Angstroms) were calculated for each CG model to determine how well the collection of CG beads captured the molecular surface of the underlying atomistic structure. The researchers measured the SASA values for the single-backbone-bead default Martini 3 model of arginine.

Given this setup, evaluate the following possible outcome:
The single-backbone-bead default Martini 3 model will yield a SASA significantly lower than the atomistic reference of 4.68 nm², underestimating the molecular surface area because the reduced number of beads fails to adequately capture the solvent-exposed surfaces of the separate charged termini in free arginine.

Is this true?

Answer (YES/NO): YES